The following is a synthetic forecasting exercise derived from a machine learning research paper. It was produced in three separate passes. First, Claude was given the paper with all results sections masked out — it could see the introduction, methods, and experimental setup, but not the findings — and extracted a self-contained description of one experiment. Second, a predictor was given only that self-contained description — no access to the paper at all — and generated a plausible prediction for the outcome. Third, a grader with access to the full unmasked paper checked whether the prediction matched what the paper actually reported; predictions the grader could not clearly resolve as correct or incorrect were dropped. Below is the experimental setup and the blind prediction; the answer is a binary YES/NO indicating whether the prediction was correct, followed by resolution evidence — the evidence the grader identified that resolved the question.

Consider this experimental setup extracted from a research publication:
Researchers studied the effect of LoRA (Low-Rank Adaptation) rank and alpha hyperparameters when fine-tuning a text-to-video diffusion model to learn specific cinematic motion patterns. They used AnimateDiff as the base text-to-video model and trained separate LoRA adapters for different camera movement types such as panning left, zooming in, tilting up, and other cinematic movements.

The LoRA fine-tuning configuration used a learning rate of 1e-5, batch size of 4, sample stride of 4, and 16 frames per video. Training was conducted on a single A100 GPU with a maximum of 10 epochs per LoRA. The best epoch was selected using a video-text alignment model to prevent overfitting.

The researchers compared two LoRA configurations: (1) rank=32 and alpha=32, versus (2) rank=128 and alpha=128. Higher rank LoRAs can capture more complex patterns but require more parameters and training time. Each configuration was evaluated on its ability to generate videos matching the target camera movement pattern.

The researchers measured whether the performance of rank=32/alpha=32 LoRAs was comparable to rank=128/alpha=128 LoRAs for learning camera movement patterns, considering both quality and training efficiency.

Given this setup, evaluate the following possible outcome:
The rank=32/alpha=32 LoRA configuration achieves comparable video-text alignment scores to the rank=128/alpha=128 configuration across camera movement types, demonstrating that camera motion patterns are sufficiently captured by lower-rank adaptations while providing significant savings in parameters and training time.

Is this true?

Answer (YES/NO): YES